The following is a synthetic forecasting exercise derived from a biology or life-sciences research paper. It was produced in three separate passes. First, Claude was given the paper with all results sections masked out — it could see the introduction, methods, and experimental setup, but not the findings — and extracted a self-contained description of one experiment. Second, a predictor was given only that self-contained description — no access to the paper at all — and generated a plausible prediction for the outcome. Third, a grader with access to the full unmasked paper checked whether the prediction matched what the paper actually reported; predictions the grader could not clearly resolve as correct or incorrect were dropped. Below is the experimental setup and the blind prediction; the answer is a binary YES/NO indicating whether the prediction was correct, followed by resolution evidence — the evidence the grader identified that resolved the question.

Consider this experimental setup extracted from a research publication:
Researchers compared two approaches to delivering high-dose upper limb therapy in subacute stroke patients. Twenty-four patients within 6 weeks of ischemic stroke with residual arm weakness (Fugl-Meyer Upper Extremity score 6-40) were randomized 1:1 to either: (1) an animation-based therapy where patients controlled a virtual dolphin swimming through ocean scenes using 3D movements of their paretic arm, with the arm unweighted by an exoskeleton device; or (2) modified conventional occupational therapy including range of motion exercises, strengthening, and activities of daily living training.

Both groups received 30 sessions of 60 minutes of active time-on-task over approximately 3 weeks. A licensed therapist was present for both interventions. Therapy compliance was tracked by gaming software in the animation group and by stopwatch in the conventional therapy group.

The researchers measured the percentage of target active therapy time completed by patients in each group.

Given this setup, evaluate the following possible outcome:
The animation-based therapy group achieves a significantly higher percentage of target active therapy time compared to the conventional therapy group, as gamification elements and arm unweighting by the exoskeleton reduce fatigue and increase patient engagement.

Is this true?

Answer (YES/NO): NO